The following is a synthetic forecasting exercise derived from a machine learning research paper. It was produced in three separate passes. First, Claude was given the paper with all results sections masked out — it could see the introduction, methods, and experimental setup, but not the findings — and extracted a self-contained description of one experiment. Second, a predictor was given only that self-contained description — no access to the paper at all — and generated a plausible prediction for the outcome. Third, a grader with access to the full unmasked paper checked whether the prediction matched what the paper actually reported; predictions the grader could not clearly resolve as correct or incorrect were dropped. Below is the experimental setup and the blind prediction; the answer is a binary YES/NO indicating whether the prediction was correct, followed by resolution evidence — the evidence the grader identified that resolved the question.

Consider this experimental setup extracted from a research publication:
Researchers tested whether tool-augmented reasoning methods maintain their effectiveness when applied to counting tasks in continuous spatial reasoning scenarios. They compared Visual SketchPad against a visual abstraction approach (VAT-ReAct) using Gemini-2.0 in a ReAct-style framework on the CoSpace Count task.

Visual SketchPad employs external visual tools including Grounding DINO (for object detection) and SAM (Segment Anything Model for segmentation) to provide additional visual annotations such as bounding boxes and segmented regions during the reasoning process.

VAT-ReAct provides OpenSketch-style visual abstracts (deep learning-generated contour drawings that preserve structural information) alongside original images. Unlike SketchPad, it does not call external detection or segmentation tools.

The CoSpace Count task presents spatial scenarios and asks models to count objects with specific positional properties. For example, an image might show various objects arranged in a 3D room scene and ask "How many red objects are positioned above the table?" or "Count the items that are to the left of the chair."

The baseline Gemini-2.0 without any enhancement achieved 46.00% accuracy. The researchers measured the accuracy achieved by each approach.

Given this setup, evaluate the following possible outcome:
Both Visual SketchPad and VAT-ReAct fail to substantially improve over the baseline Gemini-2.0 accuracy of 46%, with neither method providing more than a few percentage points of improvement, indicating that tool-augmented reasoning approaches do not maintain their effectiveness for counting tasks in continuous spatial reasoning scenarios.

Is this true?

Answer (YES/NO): NO